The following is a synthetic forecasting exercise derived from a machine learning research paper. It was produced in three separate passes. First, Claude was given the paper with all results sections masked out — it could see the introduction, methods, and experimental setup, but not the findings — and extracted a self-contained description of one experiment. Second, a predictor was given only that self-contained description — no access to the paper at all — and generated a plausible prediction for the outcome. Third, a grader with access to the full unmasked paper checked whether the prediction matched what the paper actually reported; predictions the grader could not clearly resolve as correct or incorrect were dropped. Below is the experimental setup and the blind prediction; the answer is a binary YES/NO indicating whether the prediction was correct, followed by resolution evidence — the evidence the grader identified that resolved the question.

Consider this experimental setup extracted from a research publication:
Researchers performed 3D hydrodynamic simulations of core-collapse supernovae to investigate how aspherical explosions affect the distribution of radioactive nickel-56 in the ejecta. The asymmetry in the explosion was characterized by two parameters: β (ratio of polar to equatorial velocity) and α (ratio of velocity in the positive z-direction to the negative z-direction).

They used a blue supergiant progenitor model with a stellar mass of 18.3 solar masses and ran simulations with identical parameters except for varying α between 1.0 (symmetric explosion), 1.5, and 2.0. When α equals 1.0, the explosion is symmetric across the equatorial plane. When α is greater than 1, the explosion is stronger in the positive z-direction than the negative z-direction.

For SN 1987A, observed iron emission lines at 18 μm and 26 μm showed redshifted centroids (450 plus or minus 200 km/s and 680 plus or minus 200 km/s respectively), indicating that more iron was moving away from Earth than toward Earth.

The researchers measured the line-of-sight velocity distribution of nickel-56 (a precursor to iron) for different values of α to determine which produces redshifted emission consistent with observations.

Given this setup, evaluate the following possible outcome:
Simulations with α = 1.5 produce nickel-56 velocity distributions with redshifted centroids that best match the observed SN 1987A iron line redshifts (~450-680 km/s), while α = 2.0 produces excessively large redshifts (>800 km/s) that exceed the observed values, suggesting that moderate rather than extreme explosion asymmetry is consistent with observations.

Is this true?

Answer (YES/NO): NO